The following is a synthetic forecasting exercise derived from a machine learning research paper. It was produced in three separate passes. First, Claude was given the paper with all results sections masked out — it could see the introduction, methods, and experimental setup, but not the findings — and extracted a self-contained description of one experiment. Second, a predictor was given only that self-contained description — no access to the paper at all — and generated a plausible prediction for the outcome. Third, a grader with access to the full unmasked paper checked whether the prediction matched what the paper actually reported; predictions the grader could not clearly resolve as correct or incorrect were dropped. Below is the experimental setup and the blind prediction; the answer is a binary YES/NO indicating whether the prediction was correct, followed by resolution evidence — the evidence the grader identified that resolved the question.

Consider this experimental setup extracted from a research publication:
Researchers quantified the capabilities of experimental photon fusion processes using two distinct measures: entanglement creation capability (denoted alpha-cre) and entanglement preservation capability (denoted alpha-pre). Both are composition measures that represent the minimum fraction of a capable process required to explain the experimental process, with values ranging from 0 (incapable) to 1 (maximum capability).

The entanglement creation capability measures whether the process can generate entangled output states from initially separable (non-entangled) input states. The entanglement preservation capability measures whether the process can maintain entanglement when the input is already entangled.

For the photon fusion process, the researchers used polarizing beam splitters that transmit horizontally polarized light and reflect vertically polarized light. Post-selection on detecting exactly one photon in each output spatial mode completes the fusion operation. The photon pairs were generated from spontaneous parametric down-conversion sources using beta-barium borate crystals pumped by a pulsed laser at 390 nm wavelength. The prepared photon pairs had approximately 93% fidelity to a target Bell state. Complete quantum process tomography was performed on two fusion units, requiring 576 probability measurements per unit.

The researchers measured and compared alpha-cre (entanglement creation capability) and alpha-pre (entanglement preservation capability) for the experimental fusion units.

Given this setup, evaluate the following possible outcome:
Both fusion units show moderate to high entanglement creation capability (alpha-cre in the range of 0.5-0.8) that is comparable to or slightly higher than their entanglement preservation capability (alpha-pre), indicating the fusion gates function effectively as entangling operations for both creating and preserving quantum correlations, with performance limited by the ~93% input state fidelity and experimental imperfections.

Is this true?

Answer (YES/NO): NO